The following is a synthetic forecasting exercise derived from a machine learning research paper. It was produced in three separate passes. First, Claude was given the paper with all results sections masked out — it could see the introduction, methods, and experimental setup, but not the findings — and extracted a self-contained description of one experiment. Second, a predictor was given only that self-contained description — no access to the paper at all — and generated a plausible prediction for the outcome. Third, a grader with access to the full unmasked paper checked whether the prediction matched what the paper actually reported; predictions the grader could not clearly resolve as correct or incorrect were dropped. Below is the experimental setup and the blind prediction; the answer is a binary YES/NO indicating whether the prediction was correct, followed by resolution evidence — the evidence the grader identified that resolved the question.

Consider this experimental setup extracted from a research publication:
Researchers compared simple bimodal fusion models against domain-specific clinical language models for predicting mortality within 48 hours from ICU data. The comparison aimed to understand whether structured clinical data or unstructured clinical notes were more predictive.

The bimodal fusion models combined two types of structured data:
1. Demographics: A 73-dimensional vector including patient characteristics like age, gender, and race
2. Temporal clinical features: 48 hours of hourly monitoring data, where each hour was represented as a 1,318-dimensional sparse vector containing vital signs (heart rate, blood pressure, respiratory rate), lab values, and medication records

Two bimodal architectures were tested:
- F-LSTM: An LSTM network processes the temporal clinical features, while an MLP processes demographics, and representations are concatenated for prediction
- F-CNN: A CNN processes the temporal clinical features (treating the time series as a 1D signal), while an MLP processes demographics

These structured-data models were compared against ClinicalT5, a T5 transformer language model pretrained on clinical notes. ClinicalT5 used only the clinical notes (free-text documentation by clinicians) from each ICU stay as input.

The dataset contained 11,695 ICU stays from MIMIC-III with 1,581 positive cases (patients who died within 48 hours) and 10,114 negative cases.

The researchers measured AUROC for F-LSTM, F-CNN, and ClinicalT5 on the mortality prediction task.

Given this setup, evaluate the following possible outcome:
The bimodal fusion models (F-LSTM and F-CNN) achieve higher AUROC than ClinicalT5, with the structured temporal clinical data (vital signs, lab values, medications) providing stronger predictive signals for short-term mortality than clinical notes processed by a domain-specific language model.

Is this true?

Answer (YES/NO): YES